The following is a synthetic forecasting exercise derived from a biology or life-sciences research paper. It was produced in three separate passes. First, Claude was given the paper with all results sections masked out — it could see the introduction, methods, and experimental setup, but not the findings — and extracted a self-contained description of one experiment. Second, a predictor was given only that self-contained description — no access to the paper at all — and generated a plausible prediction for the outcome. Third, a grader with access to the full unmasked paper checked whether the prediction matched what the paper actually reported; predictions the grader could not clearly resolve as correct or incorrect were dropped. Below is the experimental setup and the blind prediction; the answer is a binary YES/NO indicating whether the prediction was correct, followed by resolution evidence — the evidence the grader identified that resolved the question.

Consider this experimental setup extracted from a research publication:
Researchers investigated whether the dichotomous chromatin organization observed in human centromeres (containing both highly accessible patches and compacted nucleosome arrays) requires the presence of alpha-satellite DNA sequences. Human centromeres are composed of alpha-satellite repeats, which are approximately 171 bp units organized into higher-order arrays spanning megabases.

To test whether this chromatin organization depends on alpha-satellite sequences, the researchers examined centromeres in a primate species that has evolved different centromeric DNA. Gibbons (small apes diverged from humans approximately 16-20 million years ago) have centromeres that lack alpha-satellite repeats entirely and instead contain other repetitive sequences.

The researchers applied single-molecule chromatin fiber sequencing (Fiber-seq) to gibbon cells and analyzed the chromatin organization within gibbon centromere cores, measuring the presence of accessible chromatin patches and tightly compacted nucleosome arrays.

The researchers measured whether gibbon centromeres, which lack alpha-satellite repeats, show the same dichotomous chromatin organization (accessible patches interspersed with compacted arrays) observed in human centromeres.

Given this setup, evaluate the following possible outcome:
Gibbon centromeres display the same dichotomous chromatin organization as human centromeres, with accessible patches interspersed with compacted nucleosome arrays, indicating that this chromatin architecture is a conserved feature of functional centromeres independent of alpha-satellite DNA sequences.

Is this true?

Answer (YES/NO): YES